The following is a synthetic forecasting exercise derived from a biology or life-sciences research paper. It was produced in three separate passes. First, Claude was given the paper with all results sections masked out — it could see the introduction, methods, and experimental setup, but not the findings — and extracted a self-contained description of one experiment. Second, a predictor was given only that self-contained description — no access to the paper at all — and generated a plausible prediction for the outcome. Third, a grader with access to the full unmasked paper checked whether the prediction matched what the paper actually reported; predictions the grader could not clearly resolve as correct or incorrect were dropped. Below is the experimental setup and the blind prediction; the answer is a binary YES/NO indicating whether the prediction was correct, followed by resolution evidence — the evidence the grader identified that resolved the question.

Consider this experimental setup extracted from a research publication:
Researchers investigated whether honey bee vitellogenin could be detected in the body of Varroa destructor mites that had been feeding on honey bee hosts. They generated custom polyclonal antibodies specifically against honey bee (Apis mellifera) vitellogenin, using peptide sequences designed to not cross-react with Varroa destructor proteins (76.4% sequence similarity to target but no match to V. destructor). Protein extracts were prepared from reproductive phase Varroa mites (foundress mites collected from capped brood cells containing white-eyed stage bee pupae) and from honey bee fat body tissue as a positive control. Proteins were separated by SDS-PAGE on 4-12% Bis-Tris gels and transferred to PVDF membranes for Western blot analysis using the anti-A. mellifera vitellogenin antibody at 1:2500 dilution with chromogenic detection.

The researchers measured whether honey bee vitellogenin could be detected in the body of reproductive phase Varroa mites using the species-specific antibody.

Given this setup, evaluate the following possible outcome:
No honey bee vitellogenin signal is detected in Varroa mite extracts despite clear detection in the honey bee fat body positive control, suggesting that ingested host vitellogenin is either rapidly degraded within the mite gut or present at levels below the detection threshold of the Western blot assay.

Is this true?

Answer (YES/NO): NO